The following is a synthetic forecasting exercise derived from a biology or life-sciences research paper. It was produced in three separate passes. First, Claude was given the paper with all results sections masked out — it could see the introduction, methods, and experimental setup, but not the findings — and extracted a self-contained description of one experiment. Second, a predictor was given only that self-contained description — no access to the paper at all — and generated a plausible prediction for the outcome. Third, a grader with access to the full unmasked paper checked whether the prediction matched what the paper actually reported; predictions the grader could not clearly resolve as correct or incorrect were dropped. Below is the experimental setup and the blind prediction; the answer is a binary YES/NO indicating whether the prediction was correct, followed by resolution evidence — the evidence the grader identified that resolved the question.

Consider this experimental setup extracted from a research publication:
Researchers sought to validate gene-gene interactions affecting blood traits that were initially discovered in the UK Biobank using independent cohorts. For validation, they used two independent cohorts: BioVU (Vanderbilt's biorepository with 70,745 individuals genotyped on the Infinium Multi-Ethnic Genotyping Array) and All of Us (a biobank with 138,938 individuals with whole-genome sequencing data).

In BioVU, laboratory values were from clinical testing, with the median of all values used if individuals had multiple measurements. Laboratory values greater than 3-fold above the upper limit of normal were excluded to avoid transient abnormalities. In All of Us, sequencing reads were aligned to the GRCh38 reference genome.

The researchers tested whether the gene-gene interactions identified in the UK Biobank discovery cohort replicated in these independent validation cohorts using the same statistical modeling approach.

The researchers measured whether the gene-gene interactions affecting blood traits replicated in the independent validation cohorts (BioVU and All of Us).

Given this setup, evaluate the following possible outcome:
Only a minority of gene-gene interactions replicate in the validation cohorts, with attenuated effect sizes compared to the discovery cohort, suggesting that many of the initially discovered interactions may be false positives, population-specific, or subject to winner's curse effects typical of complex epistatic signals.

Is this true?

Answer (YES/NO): NO